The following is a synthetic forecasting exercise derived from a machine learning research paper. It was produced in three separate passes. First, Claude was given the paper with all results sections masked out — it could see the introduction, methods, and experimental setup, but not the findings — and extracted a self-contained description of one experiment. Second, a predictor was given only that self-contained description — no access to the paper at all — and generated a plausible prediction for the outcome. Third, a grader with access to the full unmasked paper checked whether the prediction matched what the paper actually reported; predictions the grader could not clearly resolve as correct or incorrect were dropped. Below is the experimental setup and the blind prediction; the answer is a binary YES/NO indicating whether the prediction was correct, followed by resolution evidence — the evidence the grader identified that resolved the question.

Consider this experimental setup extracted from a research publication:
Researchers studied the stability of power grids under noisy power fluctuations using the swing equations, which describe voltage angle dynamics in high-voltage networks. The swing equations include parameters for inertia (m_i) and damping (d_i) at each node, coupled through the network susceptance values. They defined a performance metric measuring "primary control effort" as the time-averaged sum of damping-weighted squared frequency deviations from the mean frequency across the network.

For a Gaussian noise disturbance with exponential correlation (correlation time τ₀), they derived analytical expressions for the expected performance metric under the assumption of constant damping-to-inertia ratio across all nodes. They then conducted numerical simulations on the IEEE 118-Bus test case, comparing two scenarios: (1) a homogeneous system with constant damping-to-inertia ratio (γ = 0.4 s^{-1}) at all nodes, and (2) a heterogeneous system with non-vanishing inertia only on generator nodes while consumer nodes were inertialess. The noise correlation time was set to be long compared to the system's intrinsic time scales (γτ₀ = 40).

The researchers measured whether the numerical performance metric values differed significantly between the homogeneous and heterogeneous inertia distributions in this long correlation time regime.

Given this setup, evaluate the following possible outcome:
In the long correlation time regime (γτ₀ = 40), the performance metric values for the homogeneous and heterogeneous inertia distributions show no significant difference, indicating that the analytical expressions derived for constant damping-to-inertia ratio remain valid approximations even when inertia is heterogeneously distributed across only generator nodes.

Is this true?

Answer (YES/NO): YES